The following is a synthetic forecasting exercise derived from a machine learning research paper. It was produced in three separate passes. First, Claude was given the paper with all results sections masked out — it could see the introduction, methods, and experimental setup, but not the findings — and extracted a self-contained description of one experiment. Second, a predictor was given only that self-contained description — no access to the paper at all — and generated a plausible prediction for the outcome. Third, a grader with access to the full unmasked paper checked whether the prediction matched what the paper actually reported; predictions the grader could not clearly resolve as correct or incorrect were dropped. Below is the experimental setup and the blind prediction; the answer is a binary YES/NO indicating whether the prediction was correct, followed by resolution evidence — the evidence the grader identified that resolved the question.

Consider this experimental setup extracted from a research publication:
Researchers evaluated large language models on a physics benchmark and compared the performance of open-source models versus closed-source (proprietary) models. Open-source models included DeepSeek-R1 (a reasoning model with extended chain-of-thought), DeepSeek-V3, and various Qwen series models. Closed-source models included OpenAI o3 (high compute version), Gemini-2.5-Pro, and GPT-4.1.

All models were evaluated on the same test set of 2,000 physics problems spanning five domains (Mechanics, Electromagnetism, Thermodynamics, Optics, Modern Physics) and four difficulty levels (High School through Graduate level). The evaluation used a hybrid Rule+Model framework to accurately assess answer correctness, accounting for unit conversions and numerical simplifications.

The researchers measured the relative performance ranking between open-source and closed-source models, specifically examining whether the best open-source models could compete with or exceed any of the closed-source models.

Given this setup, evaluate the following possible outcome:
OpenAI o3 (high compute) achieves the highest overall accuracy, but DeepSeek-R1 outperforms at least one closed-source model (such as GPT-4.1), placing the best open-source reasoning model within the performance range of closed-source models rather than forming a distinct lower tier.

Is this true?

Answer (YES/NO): YES